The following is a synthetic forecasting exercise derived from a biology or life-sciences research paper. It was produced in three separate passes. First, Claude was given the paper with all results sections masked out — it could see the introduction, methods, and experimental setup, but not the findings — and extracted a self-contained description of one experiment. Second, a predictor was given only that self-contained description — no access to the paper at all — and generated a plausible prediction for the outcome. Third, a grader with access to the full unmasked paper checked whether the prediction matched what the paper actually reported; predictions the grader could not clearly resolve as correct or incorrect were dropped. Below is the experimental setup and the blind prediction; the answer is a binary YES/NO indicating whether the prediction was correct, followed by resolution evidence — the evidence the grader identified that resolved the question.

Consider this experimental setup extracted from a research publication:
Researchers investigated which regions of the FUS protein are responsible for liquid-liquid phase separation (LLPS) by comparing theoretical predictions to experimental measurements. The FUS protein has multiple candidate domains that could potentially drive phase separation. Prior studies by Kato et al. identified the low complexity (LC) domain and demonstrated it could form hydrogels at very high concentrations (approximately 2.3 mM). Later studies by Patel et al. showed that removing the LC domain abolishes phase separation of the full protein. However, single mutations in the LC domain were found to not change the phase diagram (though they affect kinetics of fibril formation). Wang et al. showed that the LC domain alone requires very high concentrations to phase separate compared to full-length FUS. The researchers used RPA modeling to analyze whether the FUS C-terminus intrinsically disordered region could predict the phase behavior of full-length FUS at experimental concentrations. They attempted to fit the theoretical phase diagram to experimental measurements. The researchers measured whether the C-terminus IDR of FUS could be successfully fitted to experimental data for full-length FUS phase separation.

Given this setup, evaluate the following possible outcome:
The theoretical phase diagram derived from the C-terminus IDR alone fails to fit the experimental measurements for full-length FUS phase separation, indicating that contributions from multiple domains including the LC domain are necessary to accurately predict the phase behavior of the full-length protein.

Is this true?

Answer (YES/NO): NO